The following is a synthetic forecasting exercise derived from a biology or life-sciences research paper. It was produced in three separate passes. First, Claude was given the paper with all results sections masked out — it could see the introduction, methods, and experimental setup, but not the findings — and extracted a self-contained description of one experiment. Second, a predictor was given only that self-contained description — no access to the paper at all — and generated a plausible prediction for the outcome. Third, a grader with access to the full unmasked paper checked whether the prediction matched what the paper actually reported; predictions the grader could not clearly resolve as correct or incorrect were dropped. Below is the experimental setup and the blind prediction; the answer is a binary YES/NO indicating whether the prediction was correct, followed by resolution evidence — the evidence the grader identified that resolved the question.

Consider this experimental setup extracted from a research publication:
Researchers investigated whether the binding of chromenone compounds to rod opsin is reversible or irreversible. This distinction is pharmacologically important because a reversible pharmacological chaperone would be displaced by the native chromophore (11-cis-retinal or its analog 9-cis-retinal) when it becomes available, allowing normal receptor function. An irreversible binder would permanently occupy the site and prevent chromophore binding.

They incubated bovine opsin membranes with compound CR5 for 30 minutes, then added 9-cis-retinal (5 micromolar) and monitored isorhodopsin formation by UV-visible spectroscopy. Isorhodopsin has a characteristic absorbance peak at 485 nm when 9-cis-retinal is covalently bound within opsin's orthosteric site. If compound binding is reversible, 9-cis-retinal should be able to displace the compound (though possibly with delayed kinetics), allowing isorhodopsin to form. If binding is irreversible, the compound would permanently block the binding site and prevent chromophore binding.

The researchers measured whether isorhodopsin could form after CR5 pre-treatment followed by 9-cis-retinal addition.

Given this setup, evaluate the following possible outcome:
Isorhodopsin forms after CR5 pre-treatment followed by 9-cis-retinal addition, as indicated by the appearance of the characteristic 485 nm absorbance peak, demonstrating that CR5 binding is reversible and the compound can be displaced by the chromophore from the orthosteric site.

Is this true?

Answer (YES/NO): YES